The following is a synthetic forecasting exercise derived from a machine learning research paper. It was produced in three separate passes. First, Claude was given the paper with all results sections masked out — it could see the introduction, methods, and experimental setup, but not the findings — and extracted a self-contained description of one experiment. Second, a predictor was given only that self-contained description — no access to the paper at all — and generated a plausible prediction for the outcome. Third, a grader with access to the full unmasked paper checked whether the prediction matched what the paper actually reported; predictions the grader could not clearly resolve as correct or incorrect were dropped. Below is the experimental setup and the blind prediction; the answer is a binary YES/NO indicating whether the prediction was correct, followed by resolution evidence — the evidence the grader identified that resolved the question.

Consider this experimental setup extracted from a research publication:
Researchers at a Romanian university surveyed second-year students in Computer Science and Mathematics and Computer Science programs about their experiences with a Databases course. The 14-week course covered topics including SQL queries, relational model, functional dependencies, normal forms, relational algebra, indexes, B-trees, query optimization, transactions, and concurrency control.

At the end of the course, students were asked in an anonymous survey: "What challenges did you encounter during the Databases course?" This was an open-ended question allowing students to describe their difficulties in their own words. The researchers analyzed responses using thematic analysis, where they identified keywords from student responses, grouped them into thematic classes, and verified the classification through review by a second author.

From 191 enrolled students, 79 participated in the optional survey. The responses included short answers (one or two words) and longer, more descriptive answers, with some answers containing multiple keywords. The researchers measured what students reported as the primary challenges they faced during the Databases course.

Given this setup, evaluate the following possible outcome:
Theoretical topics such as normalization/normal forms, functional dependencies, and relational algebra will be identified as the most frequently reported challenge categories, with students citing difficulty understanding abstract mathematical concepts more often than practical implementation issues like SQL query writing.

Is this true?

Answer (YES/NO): NO